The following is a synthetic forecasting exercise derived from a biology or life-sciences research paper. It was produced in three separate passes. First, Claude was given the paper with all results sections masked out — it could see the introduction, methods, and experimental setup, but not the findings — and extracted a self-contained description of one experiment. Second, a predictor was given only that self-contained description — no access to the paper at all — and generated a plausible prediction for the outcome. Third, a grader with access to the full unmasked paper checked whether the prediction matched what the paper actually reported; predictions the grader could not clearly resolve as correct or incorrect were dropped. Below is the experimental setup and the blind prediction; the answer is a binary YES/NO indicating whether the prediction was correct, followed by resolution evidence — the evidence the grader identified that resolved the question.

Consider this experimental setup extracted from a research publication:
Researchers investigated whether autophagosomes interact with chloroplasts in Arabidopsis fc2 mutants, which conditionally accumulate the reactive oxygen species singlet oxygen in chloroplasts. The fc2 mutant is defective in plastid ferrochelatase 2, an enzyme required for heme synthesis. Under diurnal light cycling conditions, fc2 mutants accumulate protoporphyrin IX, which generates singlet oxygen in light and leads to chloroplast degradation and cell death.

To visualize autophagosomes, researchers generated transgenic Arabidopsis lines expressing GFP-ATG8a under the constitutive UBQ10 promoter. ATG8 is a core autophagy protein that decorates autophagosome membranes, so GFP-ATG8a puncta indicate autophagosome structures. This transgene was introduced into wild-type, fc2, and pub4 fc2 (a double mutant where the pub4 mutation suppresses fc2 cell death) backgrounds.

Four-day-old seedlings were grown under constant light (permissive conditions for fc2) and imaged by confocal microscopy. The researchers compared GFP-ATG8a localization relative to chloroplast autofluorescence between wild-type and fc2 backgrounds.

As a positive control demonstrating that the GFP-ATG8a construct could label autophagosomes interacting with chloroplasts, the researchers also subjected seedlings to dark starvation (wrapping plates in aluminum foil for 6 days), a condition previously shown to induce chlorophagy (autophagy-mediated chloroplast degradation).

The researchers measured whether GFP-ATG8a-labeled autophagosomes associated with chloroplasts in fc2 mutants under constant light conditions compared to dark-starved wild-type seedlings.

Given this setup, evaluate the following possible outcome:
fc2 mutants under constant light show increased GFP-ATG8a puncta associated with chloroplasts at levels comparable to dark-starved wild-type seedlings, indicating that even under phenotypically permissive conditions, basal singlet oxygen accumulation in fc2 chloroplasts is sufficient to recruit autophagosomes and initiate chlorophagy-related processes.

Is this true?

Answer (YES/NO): NO